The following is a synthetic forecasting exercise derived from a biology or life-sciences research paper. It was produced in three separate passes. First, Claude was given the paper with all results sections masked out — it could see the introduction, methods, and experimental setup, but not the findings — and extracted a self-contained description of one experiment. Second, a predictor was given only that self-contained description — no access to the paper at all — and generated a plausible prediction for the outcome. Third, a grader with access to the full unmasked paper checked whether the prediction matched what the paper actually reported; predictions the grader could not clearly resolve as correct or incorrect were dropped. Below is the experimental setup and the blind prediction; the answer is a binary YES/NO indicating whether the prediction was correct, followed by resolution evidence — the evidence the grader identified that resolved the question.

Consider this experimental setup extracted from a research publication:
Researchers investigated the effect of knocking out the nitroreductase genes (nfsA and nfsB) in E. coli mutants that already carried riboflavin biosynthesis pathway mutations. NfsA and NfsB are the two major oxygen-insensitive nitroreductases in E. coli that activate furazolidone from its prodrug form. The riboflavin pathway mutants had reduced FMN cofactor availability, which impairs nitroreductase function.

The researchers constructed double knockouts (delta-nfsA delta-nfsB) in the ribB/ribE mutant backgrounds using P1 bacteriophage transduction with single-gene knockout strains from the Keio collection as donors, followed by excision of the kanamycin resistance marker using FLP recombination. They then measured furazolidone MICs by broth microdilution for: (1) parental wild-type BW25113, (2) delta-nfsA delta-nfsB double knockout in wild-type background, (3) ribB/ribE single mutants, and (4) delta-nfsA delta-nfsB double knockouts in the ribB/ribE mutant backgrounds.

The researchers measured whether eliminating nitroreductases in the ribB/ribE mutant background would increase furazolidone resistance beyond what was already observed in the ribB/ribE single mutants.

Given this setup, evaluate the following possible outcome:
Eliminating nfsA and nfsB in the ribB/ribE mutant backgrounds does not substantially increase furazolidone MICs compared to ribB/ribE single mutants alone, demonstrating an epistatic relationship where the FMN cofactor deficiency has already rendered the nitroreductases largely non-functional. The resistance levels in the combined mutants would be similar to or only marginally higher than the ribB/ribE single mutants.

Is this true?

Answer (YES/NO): NO